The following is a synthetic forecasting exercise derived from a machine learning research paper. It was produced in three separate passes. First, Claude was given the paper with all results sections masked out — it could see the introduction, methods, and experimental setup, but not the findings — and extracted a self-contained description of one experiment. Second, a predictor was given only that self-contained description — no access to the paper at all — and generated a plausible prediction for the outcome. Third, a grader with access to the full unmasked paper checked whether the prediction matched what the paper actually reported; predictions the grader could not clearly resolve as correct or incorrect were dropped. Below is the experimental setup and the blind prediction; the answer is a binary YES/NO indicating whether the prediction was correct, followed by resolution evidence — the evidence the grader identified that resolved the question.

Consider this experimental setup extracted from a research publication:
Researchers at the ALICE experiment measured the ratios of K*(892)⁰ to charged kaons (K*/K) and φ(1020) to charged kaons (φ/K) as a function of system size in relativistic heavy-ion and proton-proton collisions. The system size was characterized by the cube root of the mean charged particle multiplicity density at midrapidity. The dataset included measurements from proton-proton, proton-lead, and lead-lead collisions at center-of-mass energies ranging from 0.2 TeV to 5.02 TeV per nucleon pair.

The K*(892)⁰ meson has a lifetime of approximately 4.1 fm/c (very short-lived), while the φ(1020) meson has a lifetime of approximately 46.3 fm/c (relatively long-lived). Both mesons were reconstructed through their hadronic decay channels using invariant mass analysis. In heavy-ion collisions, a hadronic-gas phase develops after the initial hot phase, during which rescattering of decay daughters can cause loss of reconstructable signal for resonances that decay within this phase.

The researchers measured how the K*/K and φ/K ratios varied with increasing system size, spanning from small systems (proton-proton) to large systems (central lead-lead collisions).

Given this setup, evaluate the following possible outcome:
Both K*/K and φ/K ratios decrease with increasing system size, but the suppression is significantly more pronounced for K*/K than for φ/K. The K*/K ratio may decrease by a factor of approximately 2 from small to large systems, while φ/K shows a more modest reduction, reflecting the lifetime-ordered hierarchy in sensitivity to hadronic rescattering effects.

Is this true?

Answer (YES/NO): NO